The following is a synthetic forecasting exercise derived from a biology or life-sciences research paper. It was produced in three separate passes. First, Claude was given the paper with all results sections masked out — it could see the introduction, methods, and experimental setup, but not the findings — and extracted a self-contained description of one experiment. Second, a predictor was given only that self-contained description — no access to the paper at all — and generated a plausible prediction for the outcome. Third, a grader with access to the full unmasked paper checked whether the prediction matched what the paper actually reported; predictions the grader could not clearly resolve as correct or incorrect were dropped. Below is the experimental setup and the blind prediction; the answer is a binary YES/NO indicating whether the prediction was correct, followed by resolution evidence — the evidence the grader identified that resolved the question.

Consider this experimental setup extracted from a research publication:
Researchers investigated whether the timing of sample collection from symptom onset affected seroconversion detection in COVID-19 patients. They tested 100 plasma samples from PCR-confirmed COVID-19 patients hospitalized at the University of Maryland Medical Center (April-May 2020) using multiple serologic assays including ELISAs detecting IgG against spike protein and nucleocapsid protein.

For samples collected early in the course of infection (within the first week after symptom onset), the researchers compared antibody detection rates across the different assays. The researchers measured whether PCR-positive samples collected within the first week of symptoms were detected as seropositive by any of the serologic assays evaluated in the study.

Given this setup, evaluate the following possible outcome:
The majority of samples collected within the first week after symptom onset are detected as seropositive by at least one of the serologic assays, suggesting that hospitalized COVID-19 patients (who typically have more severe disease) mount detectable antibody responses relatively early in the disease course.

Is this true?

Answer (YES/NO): NO